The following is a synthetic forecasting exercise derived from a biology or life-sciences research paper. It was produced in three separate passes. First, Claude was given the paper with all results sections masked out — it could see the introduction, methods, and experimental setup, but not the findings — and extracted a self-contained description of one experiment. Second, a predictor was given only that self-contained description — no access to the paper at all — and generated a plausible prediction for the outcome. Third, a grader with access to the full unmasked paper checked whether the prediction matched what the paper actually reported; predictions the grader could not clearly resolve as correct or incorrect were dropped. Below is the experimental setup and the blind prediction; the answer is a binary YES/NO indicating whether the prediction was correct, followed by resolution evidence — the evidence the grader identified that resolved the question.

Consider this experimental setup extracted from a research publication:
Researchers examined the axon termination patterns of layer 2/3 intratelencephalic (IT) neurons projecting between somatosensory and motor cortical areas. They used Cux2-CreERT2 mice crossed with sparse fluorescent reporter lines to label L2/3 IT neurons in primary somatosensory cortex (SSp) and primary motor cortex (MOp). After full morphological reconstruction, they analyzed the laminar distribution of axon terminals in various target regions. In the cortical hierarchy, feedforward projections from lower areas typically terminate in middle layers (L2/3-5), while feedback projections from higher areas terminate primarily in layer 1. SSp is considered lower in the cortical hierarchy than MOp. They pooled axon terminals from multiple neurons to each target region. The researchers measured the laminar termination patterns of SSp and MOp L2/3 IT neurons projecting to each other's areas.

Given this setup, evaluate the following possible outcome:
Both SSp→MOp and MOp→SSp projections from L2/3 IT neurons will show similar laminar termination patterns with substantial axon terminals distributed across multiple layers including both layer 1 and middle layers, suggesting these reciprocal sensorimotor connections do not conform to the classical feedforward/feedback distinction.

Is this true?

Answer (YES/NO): NO